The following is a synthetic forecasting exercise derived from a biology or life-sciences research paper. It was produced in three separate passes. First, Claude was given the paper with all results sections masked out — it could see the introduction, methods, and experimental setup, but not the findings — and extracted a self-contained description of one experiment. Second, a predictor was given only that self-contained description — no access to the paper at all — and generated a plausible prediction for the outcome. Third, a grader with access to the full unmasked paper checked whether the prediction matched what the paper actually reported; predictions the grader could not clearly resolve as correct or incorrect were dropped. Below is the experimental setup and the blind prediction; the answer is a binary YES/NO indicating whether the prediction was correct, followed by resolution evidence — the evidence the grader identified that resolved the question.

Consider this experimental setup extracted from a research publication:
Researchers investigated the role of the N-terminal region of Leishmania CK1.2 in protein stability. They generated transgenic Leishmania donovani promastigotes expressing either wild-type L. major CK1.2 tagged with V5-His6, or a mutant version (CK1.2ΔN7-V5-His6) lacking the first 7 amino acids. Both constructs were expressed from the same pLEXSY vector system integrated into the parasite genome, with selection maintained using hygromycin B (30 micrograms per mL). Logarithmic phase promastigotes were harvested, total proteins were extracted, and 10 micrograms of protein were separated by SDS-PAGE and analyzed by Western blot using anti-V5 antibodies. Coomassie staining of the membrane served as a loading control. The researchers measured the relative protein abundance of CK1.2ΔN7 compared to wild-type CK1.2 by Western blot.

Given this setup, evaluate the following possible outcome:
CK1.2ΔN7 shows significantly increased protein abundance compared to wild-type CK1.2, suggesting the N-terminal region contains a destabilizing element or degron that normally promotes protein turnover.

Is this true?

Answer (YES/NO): NO